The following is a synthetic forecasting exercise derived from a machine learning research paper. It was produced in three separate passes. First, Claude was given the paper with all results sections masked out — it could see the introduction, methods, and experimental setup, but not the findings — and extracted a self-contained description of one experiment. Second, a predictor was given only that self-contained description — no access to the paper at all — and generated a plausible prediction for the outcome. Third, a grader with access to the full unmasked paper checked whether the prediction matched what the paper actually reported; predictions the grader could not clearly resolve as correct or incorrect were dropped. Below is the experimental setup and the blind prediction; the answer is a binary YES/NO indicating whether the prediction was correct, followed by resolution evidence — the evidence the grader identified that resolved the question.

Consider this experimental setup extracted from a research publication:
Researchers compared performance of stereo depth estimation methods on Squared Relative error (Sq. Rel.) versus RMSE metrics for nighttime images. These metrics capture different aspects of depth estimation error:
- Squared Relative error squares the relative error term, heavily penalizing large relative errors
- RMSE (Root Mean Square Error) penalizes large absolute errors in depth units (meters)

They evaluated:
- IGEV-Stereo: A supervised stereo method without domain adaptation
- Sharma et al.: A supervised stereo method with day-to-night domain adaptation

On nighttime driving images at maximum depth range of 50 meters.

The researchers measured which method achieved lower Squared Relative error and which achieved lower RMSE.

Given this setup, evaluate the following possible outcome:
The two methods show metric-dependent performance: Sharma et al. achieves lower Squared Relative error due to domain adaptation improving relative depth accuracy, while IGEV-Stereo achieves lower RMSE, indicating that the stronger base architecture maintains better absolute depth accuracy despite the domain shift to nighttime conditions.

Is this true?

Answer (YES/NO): NO